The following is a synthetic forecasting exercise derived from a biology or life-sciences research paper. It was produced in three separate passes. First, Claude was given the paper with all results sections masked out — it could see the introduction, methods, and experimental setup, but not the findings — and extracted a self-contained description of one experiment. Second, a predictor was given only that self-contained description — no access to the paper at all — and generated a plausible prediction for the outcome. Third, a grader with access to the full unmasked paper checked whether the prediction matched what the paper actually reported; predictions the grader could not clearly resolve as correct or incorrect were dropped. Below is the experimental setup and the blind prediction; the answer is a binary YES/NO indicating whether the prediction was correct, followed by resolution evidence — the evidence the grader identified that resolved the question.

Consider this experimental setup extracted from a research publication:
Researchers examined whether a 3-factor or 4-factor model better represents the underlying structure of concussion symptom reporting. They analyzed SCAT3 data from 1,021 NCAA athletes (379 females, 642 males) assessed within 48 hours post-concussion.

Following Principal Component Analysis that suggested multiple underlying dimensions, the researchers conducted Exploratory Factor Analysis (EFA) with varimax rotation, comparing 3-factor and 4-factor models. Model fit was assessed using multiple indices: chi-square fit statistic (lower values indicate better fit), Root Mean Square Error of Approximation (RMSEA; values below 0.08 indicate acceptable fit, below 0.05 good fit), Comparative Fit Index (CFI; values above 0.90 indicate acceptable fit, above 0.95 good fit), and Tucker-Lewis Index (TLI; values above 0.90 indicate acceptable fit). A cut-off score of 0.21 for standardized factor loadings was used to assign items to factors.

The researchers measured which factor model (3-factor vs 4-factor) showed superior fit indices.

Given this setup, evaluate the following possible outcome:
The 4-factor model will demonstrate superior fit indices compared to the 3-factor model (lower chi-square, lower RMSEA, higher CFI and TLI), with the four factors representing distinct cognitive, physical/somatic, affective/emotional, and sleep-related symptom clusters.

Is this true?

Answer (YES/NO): NO